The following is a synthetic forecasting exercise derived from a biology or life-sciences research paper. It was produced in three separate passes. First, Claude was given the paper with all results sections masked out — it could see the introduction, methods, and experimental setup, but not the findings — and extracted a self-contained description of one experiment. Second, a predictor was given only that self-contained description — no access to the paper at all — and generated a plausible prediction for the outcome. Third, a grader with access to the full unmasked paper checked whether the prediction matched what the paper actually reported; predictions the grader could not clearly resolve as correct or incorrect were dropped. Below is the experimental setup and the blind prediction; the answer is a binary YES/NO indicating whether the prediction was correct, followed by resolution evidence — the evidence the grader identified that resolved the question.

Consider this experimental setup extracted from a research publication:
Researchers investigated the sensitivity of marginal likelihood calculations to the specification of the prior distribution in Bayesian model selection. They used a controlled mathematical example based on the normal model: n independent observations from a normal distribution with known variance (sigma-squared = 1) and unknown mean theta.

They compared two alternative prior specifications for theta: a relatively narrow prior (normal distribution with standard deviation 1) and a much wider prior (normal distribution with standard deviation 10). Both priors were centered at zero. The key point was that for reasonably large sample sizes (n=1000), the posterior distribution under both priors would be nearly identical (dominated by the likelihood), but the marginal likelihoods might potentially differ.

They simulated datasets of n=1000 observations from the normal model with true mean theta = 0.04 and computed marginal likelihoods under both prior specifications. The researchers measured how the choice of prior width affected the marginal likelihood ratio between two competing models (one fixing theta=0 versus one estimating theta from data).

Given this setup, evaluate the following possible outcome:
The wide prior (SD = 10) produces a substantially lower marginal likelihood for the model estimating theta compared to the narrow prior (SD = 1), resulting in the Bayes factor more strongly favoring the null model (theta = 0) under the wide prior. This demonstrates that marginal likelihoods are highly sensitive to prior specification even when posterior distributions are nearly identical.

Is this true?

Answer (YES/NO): YES